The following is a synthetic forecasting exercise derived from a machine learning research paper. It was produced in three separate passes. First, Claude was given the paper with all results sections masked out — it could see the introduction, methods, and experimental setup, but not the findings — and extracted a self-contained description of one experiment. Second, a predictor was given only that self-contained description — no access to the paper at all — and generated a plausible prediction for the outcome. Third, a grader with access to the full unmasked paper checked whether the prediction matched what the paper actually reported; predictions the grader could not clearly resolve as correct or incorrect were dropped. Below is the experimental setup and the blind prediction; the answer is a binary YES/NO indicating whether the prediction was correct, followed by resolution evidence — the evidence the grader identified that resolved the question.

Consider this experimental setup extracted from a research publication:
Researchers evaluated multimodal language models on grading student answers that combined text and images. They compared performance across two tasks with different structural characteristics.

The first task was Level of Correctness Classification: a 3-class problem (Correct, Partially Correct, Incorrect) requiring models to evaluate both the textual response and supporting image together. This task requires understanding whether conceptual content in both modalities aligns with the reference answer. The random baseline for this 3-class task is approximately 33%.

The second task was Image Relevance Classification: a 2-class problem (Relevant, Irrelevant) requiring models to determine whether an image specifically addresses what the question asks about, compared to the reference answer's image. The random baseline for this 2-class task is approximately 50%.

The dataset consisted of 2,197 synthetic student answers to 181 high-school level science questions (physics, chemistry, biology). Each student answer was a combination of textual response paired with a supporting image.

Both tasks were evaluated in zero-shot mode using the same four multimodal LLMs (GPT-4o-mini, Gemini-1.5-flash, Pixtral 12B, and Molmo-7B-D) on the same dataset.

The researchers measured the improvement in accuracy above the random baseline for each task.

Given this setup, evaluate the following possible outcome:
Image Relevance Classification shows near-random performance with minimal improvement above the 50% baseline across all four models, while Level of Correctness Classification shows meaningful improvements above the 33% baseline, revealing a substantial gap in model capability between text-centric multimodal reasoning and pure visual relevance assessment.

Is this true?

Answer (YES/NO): NO